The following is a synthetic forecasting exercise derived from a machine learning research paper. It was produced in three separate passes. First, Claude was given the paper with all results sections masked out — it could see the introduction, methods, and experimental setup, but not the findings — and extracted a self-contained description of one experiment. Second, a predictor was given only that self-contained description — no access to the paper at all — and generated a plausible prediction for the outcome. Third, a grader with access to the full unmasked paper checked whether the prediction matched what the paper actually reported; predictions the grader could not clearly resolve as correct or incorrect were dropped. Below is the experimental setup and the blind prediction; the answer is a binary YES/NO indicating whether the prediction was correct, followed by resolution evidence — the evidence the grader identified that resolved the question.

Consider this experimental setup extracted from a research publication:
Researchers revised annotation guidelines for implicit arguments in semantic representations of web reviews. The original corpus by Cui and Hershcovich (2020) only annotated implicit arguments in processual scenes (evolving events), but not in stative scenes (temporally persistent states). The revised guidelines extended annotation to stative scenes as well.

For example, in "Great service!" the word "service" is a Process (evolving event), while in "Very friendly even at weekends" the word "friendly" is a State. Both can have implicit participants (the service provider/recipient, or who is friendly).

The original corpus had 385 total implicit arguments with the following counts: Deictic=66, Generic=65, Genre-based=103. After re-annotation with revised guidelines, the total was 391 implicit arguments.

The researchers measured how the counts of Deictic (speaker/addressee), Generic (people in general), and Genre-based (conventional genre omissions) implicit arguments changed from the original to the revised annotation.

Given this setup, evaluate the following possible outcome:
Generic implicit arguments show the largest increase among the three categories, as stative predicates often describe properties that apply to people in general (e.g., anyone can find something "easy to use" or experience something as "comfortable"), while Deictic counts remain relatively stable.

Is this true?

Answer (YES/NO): NO